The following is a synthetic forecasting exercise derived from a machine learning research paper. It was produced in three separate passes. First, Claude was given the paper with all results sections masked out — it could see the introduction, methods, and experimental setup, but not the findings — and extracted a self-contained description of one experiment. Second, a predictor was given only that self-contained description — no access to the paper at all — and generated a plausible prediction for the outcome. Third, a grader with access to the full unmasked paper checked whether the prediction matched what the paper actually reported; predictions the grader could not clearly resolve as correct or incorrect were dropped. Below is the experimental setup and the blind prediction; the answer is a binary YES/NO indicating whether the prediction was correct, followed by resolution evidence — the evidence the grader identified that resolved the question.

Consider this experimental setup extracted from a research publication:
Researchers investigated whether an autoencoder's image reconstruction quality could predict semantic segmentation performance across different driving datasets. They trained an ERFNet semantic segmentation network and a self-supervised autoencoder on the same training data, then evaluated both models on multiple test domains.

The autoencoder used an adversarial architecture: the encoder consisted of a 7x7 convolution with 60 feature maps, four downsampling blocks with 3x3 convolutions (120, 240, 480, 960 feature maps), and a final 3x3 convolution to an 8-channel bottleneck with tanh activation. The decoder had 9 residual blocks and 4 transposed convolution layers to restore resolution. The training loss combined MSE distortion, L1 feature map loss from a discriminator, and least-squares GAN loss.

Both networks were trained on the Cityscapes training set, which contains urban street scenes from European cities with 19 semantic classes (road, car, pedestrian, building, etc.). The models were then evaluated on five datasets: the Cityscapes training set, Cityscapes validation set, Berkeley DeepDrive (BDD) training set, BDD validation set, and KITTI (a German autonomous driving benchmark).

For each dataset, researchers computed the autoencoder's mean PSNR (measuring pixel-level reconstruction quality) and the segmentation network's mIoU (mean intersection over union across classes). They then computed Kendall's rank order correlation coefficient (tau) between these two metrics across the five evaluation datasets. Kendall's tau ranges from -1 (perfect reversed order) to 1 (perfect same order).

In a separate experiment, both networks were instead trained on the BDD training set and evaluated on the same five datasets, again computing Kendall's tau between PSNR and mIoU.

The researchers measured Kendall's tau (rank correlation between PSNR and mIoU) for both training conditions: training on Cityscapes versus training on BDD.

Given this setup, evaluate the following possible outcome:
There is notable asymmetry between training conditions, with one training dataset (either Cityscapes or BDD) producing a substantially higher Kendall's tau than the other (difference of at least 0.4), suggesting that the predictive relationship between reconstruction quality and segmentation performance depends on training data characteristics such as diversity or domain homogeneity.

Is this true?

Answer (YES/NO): NO